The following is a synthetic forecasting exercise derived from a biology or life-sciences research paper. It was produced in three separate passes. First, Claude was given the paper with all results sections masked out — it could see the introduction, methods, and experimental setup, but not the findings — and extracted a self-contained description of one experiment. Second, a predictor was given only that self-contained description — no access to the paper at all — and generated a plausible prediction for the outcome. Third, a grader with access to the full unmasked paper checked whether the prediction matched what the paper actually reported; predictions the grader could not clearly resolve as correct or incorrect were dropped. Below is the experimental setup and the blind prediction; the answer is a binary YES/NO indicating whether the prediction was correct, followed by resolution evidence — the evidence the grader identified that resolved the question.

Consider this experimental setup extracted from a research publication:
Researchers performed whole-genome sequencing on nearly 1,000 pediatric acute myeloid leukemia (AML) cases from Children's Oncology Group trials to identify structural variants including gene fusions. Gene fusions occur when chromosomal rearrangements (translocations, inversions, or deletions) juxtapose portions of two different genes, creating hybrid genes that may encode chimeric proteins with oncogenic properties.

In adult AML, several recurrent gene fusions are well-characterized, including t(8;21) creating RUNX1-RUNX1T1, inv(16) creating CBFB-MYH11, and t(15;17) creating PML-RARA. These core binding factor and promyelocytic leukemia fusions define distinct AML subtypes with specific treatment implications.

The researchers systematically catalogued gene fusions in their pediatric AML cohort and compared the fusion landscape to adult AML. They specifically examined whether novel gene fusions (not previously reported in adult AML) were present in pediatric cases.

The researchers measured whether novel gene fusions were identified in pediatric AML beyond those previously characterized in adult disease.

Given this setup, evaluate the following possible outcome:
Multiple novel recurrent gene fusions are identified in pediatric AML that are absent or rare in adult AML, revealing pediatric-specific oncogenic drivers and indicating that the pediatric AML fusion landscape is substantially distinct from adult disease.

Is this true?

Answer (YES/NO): YES